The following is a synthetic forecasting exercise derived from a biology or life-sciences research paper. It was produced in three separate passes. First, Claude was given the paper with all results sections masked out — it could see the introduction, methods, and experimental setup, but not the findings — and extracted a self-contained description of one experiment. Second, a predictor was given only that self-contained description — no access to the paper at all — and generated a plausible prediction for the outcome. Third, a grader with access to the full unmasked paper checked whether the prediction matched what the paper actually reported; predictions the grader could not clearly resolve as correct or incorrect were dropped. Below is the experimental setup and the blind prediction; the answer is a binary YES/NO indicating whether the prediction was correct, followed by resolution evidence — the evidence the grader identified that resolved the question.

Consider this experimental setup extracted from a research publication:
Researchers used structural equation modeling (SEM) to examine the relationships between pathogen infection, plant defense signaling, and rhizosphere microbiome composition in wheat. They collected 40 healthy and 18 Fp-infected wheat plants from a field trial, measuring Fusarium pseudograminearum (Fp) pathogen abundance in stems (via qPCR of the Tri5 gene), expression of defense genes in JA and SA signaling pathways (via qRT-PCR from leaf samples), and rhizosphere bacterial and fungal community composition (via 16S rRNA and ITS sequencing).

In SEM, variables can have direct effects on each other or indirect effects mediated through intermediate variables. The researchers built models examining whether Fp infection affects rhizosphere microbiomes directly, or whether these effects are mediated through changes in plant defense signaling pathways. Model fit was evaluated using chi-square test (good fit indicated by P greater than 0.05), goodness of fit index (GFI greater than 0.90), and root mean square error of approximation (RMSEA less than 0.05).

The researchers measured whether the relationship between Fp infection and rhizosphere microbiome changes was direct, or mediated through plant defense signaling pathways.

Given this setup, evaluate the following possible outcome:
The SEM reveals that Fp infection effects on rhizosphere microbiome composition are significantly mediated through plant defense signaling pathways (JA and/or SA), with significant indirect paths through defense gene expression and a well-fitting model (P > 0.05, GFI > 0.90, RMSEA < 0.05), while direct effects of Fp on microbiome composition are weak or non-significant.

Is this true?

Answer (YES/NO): NO